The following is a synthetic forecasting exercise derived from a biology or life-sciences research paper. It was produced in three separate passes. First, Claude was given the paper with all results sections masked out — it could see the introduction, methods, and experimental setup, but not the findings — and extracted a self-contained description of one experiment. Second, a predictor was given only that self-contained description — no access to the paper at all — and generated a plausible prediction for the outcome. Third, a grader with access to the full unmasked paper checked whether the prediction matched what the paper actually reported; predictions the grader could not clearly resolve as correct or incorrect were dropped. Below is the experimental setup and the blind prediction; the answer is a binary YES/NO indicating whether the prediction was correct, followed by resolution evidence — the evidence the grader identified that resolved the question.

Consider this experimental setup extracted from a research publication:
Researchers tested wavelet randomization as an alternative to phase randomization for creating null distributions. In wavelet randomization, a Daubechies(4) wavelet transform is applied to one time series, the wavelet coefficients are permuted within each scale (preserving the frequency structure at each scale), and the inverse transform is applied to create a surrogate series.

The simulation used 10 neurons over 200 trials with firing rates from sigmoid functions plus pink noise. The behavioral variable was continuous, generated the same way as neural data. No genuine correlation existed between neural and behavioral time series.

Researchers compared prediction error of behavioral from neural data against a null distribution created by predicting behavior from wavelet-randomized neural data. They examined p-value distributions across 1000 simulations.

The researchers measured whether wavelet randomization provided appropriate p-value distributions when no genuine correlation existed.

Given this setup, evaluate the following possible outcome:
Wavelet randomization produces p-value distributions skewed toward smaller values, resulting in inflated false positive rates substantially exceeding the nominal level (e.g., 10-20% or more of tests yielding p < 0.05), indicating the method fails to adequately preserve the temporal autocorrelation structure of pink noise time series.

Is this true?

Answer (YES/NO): YES